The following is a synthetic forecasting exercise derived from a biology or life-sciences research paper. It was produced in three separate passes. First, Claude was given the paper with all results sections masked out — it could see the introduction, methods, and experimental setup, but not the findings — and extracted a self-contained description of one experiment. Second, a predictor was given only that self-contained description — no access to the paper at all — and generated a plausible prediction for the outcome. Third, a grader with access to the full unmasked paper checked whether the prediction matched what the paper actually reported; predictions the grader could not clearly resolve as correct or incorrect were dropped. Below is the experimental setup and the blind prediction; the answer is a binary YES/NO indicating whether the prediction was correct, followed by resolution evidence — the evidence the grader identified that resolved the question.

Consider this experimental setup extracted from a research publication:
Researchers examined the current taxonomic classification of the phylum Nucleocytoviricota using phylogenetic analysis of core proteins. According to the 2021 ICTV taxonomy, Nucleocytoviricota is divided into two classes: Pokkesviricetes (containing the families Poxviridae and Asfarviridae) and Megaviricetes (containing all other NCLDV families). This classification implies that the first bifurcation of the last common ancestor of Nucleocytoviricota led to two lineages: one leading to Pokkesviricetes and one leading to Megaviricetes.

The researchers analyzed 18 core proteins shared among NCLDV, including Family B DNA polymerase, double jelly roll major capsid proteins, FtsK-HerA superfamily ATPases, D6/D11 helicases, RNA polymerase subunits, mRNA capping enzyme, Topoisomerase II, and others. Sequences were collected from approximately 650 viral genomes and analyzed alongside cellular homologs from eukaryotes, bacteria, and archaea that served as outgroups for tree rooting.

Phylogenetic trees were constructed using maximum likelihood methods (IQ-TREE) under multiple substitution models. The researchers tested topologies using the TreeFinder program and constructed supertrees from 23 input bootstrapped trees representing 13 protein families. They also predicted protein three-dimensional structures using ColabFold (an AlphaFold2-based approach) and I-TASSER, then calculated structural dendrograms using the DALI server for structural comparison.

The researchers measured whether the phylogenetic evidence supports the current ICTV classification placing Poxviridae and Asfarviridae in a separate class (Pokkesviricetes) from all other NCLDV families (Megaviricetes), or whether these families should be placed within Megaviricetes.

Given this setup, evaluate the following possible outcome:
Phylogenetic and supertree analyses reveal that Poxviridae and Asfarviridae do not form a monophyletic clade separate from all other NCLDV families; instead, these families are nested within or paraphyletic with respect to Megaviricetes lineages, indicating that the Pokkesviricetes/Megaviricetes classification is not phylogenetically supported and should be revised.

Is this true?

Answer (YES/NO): YES